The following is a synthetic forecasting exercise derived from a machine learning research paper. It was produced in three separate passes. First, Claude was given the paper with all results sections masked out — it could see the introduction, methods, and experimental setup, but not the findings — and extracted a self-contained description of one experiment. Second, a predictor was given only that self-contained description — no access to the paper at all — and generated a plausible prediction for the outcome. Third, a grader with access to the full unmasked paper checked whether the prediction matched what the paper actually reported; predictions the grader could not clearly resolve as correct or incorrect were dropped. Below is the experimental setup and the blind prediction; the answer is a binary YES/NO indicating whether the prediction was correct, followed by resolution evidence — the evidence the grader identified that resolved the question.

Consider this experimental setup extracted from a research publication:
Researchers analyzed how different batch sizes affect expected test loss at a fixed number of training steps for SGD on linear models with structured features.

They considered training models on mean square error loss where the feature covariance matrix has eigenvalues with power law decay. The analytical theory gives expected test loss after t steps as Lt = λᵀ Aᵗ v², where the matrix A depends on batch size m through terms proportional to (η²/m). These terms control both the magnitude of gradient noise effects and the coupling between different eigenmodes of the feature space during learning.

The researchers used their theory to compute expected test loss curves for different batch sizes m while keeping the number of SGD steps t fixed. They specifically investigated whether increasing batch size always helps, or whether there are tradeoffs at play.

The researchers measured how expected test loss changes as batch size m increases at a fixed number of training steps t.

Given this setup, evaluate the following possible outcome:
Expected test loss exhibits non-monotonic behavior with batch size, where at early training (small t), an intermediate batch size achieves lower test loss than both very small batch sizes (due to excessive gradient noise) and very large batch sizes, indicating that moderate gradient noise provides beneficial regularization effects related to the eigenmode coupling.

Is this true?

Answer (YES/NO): NO